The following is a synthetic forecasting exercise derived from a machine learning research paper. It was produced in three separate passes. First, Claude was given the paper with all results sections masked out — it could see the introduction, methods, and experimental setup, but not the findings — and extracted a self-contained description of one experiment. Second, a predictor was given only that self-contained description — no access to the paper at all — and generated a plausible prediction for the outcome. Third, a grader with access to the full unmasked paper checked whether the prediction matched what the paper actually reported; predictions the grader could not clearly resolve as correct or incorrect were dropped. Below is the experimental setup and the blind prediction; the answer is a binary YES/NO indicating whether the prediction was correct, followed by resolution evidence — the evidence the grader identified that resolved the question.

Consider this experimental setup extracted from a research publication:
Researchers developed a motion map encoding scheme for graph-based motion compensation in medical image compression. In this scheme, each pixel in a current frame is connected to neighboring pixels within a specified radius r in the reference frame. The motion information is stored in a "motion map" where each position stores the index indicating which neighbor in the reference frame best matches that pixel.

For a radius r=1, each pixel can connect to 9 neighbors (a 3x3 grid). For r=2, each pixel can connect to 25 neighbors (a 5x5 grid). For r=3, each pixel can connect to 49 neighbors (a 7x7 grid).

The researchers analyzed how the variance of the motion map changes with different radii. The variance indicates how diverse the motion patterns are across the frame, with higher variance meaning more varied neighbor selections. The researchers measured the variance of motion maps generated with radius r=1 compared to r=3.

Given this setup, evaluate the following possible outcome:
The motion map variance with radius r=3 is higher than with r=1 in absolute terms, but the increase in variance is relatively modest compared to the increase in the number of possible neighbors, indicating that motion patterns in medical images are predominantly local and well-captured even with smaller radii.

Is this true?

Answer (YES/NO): NO